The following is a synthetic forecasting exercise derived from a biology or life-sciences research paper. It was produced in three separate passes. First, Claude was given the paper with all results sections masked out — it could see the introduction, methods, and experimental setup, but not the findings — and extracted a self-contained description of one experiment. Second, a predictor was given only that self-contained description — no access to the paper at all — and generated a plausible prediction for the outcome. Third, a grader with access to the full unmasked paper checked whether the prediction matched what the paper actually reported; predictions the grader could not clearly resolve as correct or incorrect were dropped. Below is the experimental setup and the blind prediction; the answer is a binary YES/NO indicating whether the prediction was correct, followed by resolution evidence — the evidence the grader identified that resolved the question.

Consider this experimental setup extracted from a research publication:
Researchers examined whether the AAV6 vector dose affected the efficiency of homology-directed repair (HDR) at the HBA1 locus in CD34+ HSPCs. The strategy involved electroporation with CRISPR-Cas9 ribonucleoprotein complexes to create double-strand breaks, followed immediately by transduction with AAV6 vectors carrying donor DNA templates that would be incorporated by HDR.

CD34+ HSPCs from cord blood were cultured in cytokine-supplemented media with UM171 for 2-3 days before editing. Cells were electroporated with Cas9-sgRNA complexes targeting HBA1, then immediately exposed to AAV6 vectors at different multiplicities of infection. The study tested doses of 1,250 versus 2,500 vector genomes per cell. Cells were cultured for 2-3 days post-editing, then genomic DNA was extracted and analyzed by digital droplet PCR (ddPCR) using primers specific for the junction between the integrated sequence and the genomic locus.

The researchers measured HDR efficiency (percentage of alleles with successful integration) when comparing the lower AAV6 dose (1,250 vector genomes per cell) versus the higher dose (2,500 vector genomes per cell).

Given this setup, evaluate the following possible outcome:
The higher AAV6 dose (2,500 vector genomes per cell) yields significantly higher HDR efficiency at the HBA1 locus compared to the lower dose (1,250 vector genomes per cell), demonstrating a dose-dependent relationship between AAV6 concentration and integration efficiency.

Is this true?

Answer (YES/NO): YES